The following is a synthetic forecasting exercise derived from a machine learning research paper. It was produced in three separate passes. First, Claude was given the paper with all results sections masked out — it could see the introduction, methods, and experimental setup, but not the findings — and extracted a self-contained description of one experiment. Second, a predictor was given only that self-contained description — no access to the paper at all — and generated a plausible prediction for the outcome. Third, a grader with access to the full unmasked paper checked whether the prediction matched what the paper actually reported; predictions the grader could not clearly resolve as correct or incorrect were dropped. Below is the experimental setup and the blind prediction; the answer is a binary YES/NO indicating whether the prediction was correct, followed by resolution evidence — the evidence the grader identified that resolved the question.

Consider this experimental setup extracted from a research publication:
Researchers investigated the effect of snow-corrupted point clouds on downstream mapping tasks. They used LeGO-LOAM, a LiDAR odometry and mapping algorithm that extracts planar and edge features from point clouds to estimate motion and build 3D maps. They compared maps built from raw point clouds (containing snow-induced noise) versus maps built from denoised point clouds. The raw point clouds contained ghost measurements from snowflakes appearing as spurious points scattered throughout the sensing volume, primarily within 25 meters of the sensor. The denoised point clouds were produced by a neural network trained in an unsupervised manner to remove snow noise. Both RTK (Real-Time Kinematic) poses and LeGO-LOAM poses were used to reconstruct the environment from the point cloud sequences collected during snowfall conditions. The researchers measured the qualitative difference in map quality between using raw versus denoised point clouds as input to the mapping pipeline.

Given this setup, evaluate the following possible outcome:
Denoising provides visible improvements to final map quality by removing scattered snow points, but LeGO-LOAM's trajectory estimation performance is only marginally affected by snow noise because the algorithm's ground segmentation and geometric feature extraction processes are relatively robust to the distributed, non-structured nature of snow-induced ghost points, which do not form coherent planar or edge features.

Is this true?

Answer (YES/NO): YES